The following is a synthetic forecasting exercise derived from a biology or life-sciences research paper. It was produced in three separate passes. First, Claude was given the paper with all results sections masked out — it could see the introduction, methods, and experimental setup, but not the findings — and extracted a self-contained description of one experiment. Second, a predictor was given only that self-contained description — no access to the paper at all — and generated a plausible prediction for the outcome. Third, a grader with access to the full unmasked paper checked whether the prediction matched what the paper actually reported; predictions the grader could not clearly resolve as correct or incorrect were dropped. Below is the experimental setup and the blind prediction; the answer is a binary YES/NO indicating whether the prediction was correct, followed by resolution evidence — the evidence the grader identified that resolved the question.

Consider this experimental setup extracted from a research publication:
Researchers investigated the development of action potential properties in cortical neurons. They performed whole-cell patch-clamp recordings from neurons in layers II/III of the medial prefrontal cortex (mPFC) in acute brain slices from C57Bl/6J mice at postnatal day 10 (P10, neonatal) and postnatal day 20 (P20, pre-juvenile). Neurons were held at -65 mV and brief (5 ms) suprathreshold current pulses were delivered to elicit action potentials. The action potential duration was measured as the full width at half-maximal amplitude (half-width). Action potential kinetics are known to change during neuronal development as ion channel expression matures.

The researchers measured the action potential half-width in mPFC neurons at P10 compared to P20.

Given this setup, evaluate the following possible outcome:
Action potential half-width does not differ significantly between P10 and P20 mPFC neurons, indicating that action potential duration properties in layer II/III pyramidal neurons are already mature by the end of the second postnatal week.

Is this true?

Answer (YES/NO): YES